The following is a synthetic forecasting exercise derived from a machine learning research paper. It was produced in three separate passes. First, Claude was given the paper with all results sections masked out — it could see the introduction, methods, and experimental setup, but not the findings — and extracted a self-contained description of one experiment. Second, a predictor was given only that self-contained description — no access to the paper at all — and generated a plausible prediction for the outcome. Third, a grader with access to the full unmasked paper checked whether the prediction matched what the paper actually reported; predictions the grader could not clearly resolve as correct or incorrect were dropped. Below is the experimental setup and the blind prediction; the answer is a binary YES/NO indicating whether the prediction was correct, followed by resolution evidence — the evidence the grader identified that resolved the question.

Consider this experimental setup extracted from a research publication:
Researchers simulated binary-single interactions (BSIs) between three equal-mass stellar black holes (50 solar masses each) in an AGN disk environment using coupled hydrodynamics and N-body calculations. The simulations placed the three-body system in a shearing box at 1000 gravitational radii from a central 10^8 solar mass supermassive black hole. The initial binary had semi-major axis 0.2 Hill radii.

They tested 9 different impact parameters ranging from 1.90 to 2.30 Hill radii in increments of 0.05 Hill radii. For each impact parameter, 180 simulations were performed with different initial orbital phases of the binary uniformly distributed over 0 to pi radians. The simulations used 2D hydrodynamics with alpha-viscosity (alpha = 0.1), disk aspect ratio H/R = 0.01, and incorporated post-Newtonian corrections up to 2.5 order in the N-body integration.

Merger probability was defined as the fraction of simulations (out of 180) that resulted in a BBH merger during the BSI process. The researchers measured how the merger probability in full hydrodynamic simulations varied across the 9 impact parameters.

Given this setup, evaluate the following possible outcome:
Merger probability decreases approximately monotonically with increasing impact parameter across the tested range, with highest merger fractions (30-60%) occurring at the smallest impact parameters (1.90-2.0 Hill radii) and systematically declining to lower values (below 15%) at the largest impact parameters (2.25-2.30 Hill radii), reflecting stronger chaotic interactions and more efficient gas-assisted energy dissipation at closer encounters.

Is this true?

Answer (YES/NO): NO